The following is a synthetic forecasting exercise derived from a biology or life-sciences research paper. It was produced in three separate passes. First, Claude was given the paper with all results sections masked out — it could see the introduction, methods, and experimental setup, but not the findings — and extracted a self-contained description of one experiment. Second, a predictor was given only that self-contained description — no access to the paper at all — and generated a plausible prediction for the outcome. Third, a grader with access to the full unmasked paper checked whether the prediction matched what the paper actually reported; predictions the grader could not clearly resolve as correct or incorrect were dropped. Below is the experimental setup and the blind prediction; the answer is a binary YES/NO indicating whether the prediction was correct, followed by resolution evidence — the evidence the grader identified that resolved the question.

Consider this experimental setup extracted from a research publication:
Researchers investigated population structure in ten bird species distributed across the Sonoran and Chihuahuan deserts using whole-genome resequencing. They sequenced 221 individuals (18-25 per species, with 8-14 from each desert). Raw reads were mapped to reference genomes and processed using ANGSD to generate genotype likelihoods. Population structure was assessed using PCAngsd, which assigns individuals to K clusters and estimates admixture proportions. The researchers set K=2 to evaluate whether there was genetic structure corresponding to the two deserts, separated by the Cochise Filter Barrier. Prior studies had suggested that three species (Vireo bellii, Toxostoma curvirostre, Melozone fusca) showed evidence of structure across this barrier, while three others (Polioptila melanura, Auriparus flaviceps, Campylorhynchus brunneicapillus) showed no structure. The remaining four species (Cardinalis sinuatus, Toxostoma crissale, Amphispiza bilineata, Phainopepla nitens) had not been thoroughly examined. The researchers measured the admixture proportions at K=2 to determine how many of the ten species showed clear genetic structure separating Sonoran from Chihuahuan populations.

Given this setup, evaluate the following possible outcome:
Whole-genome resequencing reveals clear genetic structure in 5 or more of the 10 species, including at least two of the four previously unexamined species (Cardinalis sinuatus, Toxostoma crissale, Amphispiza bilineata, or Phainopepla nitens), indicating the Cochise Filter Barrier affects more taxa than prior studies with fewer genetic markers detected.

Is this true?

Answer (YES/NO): NO